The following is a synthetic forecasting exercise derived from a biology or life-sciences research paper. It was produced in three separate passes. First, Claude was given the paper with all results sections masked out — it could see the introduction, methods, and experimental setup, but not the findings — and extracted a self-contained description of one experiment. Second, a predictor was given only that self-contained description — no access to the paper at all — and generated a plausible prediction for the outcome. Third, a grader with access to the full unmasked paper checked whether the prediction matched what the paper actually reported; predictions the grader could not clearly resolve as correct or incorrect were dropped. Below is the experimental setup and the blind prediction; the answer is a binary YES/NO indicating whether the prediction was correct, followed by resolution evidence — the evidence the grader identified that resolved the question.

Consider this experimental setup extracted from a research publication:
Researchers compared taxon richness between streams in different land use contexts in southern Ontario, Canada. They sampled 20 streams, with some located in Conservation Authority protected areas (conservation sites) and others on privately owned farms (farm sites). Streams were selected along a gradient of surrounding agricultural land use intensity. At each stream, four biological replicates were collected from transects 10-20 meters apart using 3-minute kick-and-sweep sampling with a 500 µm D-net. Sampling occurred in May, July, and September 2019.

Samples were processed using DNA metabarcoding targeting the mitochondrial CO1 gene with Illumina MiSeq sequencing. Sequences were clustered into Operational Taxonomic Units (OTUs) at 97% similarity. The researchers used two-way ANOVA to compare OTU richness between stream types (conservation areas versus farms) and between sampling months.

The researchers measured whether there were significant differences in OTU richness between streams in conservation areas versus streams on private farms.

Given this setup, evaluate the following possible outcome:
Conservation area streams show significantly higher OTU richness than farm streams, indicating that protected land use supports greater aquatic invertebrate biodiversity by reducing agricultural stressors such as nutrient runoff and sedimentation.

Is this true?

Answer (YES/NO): NO